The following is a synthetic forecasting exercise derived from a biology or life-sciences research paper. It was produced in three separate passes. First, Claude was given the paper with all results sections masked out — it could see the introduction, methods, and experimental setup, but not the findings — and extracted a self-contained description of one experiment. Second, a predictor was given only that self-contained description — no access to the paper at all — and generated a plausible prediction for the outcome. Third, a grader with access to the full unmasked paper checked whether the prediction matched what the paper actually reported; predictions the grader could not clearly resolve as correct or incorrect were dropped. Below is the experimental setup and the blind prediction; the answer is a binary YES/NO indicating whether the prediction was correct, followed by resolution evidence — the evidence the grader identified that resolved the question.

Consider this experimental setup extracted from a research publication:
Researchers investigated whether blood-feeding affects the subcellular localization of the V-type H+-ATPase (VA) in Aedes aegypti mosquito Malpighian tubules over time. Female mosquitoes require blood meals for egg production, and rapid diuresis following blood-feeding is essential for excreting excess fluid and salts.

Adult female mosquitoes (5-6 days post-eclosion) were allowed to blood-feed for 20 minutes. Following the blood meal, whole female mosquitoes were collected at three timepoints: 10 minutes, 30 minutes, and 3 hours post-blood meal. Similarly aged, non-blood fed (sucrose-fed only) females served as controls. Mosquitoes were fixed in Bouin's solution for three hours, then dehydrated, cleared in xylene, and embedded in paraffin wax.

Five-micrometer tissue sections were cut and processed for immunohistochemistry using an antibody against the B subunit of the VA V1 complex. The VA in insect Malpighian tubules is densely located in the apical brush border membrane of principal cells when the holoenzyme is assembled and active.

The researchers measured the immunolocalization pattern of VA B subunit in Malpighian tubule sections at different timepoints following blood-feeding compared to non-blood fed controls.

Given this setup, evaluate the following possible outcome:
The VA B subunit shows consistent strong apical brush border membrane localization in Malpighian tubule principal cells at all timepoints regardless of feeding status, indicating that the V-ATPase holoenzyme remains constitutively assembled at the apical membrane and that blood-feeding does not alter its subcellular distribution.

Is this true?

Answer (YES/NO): NO